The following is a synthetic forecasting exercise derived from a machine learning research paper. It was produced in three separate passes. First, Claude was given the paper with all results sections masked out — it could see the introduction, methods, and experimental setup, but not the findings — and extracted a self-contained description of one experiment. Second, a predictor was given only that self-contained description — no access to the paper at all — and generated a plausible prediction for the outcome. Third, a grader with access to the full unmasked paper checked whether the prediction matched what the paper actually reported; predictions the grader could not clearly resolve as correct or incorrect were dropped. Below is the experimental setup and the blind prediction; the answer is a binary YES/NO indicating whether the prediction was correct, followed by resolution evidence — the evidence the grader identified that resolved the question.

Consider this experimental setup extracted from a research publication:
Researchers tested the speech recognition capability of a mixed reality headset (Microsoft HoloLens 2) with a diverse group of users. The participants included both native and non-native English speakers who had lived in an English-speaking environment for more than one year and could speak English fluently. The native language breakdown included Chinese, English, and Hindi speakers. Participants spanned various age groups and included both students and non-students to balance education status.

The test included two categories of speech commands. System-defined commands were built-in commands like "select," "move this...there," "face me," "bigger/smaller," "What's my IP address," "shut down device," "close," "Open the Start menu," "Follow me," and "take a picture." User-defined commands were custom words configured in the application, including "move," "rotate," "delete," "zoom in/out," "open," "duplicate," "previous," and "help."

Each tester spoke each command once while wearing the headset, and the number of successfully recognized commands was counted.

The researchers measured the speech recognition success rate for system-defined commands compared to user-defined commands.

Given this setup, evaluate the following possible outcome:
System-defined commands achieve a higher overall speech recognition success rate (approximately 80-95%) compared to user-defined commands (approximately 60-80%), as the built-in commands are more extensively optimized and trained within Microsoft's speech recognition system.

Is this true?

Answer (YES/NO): NO